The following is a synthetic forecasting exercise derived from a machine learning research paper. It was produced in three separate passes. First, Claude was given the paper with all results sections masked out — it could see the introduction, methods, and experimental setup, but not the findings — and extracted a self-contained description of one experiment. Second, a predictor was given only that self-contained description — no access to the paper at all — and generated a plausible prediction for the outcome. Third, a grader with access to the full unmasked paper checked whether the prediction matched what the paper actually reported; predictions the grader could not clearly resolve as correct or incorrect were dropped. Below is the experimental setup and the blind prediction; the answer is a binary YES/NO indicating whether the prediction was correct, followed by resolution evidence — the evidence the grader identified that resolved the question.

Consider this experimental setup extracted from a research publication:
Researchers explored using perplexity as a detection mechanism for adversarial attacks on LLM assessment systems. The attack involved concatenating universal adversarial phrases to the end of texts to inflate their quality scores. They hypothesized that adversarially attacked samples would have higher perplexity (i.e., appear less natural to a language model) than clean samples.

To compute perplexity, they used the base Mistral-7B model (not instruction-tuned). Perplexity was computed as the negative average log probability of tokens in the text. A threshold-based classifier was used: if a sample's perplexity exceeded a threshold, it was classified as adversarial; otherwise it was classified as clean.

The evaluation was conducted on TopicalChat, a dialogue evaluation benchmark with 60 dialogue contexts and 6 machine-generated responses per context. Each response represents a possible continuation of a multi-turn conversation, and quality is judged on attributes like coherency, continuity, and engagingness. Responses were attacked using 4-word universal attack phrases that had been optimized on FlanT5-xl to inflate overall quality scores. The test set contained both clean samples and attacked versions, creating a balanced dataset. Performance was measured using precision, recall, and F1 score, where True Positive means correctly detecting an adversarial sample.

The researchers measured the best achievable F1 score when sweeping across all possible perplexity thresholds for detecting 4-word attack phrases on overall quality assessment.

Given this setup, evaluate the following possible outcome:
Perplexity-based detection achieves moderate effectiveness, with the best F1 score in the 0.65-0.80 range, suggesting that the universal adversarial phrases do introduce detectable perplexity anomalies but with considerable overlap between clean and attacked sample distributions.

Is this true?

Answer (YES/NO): NO